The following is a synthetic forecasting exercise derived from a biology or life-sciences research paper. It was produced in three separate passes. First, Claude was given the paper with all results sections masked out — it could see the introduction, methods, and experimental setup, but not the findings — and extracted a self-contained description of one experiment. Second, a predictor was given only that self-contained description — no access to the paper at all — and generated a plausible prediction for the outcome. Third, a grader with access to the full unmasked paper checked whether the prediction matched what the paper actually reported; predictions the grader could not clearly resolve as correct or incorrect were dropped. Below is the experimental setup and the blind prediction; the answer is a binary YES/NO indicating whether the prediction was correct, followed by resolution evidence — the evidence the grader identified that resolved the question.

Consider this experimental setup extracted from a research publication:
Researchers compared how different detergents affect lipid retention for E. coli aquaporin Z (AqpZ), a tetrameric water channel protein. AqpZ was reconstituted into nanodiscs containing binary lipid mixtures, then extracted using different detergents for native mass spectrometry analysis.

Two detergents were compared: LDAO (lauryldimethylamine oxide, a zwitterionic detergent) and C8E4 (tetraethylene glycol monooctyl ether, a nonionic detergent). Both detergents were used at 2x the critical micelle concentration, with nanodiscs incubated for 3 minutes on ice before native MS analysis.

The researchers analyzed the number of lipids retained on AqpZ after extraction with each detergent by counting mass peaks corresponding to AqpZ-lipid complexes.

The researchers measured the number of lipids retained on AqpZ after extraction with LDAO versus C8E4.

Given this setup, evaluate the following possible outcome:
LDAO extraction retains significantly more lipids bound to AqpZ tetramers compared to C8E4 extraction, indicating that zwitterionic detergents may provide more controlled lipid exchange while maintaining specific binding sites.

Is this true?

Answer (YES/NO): NO